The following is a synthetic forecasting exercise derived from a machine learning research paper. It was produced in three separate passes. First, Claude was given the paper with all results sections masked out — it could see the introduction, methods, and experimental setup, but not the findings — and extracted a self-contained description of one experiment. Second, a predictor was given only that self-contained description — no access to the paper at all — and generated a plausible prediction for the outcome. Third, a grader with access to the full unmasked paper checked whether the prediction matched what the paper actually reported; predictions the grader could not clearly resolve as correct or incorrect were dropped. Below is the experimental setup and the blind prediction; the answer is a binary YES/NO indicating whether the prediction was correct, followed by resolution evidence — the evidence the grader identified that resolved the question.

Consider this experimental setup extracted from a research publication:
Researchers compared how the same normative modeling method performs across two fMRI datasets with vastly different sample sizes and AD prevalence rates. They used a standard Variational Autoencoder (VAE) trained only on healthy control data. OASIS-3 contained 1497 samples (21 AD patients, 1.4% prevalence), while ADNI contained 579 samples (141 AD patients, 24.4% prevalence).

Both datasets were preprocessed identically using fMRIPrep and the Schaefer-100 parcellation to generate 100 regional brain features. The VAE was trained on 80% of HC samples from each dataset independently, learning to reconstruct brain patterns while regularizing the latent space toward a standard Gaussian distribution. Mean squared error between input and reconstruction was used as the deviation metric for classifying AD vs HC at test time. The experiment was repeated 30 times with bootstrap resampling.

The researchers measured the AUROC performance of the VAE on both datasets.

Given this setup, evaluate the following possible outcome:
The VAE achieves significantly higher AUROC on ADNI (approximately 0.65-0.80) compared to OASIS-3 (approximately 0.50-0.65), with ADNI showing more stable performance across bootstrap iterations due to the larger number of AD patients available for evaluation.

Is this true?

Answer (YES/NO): NO